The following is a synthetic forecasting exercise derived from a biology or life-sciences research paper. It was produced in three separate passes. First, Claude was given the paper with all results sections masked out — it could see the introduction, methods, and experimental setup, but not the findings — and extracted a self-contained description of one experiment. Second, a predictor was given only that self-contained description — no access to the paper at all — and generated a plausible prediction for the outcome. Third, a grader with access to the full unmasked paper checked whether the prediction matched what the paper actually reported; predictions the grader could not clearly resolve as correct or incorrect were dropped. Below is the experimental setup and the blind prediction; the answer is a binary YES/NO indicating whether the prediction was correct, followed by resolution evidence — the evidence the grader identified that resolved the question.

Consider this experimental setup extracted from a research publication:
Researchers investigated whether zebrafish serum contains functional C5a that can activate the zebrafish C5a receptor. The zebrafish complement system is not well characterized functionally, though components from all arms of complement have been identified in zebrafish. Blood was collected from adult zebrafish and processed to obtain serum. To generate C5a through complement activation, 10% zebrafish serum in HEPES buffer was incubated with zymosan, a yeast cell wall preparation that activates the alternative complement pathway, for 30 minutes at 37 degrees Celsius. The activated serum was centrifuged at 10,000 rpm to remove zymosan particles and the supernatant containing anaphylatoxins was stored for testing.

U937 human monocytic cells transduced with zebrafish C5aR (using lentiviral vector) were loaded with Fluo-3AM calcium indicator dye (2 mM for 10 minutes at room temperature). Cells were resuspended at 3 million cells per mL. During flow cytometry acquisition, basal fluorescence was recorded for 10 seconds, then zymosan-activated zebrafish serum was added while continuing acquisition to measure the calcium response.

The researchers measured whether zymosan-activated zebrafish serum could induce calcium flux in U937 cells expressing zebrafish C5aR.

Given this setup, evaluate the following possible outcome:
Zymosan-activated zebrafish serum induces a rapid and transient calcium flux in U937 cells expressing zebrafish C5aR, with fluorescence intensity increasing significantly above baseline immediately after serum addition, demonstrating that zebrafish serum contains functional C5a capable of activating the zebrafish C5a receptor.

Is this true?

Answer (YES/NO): YES